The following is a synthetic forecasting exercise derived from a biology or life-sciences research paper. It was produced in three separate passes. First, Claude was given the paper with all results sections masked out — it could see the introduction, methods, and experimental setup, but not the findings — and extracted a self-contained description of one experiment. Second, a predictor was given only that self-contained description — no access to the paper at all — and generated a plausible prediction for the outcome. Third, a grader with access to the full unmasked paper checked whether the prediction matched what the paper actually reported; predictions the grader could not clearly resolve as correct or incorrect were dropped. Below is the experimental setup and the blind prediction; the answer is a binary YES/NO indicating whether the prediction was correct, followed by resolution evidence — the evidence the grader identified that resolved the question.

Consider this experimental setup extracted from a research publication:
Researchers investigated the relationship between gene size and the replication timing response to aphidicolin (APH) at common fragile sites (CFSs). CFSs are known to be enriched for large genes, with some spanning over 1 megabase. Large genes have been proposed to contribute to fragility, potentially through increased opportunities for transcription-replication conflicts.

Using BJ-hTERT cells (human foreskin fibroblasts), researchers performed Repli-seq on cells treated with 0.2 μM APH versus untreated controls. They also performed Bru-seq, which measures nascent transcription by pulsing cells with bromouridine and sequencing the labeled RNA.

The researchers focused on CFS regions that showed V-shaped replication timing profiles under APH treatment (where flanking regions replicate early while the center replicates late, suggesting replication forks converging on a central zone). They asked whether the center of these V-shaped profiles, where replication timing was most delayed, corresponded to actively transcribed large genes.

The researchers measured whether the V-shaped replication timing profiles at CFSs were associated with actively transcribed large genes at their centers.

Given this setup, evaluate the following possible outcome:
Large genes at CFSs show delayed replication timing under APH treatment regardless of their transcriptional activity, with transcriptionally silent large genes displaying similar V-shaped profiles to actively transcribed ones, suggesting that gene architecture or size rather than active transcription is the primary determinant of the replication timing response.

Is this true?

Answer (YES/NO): NO